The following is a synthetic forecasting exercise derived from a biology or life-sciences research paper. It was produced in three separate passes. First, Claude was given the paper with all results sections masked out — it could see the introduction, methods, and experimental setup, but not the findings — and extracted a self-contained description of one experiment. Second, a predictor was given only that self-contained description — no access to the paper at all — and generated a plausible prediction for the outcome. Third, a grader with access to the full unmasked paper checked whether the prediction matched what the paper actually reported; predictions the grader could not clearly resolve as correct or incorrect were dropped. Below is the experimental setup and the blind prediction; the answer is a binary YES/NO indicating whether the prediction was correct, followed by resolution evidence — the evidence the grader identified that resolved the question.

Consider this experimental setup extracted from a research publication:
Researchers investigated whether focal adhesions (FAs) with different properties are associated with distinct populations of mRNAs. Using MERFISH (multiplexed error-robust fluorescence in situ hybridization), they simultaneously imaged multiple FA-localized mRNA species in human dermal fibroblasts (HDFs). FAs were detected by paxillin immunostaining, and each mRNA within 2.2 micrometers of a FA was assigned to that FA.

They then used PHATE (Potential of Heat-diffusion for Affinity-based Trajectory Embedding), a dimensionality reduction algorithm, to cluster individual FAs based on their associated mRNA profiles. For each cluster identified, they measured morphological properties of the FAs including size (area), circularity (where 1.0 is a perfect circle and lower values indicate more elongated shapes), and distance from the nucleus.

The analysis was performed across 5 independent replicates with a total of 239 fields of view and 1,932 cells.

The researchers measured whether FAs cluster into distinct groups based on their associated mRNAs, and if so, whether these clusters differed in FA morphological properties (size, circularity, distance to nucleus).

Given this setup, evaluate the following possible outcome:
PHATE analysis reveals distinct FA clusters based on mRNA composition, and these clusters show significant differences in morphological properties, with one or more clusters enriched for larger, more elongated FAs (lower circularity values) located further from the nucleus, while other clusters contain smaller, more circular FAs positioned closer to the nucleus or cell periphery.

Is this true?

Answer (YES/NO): NO